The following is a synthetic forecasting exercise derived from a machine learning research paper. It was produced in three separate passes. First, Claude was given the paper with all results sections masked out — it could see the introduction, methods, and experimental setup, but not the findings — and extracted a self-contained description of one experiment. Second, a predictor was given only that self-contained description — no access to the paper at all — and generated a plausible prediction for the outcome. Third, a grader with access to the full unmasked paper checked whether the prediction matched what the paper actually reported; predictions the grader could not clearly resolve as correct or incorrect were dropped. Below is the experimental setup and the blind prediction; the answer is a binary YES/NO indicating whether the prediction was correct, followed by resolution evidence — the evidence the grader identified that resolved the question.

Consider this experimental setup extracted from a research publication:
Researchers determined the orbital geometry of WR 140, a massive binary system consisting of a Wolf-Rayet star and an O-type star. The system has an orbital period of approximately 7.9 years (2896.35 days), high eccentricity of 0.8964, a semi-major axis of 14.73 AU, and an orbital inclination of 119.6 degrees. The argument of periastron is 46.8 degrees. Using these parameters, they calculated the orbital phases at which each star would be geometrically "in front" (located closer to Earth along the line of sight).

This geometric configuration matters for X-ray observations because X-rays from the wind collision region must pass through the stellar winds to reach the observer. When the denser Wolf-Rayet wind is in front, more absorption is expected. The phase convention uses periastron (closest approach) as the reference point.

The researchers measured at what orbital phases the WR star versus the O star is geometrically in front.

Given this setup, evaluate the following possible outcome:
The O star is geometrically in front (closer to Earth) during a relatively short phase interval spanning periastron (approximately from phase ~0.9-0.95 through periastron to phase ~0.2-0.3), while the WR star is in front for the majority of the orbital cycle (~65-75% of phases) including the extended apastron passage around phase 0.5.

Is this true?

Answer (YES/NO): NO